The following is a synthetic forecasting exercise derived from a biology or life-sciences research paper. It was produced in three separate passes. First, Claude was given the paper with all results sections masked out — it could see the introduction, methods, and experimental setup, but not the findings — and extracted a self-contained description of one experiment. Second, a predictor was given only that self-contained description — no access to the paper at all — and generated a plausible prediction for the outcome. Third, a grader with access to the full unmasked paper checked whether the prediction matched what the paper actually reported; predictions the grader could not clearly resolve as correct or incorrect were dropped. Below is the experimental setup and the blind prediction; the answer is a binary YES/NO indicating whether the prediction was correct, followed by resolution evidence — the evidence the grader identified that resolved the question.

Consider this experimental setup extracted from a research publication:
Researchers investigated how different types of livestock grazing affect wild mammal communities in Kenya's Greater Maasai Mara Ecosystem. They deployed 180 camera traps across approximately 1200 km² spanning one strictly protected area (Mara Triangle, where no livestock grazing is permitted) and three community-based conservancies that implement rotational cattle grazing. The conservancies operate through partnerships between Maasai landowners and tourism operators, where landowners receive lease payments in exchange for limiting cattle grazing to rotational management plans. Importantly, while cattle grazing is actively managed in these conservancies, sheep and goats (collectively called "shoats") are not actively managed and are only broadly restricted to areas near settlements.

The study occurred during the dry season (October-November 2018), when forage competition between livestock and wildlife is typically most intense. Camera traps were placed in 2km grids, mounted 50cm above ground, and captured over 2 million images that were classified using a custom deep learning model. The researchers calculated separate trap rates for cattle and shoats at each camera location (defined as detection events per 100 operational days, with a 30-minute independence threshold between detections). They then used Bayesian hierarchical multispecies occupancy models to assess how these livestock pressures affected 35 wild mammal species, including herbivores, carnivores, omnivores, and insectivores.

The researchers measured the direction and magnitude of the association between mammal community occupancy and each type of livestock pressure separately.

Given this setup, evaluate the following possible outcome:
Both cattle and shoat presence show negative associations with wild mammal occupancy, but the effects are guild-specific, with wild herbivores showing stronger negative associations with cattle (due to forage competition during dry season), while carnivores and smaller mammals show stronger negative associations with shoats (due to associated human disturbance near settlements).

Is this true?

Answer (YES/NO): NO